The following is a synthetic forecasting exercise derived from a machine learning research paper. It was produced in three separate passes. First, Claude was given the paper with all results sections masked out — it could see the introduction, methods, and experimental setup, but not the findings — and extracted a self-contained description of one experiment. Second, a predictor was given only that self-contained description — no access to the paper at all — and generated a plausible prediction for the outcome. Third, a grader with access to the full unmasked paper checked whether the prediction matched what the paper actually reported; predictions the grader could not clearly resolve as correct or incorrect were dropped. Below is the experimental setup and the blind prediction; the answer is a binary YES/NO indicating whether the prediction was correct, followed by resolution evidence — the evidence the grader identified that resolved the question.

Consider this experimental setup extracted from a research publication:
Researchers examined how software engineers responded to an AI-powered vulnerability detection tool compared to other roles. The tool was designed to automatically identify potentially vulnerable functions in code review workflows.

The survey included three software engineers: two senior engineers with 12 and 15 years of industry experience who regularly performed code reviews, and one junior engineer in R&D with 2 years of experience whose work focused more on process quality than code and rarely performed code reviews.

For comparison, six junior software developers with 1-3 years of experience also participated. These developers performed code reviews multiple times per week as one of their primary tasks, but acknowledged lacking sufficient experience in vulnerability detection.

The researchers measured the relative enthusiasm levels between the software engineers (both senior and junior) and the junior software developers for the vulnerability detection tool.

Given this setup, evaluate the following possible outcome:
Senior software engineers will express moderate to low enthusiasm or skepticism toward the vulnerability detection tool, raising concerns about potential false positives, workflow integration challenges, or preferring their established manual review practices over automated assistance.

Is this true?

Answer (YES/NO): NO